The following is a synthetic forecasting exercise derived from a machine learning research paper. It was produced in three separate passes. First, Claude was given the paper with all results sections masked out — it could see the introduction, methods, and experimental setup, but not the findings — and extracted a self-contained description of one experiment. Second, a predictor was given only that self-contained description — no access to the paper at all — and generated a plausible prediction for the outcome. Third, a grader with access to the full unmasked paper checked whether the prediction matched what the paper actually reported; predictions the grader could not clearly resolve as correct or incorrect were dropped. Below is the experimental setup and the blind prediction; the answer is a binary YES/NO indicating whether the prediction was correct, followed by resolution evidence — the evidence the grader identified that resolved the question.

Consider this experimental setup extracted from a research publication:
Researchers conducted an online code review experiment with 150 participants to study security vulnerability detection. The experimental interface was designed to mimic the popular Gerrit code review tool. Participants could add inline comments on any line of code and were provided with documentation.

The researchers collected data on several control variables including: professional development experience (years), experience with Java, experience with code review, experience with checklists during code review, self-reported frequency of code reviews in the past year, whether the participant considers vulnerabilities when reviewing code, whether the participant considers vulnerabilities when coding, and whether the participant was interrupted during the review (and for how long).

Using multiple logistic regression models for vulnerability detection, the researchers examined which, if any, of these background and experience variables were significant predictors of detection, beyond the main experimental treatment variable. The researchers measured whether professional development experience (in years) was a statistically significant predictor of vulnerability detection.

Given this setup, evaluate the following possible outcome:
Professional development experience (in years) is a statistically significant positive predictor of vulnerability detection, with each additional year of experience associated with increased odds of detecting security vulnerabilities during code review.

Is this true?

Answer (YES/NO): NO